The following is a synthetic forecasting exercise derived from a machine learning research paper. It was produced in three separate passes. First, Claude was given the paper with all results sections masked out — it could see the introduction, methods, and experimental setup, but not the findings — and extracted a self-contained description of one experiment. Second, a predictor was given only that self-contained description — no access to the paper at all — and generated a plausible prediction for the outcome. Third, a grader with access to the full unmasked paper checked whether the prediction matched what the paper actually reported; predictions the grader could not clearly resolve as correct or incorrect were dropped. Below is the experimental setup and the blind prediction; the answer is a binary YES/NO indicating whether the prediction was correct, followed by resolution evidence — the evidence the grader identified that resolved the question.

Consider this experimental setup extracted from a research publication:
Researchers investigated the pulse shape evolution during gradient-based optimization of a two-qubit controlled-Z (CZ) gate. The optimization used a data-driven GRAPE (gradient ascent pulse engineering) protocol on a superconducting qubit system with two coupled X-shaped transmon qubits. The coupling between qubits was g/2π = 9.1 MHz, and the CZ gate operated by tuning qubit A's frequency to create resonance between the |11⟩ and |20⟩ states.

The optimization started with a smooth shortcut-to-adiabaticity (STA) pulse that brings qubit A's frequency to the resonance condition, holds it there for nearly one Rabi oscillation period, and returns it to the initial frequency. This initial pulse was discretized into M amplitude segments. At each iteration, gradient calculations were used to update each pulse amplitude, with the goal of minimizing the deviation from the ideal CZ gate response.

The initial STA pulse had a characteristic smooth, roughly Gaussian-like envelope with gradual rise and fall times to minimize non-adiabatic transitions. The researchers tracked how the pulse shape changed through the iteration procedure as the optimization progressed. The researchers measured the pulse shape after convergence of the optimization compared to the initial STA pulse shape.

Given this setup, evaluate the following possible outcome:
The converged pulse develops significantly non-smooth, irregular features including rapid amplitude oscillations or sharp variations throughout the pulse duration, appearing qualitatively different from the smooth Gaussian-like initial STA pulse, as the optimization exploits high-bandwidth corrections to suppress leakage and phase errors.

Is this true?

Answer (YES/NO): NO